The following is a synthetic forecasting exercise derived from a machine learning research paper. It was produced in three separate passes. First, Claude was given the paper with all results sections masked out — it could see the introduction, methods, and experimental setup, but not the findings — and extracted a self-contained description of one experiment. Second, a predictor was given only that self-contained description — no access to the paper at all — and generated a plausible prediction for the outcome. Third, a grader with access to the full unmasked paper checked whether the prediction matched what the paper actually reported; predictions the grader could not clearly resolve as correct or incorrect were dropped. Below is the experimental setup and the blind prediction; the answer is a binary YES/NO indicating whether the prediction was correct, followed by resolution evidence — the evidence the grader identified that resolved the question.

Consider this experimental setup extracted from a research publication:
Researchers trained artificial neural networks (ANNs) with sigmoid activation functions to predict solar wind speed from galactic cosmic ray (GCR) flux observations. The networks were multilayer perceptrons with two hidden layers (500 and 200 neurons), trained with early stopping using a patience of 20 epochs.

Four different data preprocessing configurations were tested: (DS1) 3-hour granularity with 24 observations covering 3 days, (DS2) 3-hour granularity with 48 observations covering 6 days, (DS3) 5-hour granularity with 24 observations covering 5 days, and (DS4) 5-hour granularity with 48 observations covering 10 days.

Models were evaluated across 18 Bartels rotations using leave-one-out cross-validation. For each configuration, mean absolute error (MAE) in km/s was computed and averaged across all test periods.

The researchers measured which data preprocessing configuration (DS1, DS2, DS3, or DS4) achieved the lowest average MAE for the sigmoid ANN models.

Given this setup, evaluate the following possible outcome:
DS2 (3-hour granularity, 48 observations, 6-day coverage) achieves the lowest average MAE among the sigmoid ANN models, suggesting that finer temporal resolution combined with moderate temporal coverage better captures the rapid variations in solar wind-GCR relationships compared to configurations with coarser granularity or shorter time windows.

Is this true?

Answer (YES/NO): NO